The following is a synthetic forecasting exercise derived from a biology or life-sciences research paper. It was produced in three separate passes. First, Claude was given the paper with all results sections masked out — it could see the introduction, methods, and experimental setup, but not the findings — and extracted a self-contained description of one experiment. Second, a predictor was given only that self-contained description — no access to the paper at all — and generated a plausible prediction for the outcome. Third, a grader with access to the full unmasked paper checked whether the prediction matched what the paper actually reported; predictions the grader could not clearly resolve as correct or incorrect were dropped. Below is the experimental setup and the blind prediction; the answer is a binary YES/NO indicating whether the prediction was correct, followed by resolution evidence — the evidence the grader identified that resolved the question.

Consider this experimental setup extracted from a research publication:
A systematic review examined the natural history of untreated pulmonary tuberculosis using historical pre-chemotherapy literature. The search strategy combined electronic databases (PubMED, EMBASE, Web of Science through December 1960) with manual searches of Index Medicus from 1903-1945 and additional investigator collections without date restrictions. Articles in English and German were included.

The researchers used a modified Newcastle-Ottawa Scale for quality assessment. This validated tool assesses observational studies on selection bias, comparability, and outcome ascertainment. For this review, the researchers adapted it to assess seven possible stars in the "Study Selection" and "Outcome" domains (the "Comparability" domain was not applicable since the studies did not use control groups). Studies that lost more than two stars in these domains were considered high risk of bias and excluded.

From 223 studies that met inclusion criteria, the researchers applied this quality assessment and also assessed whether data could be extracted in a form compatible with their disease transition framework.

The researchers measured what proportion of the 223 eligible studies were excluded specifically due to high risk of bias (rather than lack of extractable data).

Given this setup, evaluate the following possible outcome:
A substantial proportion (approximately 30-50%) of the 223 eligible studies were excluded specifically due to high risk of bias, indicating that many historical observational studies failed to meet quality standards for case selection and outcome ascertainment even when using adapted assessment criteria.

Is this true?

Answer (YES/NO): YES